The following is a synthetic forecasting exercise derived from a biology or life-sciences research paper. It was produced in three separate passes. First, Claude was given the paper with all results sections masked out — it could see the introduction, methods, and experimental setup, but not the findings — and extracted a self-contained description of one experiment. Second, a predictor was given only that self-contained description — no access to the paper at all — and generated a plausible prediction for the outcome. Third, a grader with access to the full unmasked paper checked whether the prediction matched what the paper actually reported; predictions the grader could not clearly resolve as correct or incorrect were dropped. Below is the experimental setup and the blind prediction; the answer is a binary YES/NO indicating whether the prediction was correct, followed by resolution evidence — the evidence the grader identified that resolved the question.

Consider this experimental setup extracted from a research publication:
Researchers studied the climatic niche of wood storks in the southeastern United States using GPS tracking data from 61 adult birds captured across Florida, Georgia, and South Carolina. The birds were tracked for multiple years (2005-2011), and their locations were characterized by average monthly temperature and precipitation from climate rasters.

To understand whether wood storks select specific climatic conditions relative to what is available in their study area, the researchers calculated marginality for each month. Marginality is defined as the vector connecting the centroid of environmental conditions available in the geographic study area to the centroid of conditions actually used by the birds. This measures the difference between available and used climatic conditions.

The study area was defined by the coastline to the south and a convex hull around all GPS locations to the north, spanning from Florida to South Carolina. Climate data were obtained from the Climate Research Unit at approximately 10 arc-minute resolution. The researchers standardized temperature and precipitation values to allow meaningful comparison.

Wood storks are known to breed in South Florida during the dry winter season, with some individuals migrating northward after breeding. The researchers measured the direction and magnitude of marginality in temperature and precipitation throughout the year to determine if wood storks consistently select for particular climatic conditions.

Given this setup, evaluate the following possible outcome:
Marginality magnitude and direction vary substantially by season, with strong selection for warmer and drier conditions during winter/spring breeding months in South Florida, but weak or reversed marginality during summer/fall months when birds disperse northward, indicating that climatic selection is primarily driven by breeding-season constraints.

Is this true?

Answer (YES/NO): NO